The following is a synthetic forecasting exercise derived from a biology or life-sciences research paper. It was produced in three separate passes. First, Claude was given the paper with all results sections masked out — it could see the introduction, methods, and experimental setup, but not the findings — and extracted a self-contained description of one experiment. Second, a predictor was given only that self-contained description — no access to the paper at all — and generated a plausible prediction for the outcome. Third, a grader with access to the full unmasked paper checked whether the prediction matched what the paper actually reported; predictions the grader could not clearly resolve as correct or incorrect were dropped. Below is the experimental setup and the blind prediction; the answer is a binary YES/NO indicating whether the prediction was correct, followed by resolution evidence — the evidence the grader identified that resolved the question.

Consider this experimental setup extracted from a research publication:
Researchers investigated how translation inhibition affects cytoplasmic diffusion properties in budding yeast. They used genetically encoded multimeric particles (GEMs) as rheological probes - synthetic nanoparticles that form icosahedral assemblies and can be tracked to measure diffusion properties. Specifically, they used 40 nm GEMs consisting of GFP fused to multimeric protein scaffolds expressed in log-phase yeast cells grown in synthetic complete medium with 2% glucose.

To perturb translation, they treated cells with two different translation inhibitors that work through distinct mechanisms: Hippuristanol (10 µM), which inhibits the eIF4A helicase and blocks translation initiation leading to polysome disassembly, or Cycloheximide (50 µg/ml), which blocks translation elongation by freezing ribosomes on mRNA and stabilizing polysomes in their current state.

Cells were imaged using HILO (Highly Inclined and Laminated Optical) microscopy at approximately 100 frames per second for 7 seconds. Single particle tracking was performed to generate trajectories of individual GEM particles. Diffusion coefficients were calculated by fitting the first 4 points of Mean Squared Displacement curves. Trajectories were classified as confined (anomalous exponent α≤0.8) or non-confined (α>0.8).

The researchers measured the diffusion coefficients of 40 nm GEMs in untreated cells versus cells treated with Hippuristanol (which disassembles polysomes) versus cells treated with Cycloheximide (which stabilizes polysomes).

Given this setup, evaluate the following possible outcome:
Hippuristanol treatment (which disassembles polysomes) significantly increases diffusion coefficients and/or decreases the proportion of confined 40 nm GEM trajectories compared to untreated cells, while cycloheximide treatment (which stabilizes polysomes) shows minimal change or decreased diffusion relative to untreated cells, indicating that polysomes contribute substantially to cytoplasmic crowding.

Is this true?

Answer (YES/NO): YES